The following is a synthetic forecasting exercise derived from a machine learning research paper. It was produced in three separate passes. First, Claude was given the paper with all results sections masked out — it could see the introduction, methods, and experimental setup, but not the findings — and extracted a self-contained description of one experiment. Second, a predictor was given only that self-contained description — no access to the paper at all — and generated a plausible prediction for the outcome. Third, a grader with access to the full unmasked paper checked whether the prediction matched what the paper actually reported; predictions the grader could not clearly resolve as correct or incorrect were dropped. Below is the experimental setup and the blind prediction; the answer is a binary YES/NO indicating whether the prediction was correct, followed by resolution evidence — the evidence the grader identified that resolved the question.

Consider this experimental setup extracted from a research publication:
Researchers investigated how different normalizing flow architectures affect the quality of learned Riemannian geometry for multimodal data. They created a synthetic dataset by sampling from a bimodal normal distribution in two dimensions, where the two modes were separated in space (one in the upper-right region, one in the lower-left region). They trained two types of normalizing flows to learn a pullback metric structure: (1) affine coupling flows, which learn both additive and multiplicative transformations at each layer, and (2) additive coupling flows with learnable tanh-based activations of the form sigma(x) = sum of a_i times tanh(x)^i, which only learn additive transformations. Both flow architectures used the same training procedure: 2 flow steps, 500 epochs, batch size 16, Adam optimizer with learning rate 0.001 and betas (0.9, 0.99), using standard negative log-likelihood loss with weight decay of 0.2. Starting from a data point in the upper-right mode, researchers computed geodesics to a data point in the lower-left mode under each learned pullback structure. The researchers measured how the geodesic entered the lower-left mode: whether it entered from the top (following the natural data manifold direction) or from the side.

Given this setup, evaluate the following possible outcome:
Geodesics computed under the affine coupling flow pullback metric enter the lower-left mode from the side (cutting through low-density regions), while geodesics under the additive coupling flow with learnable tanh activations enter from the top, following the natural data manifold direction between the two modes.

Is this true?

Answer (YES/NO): YES